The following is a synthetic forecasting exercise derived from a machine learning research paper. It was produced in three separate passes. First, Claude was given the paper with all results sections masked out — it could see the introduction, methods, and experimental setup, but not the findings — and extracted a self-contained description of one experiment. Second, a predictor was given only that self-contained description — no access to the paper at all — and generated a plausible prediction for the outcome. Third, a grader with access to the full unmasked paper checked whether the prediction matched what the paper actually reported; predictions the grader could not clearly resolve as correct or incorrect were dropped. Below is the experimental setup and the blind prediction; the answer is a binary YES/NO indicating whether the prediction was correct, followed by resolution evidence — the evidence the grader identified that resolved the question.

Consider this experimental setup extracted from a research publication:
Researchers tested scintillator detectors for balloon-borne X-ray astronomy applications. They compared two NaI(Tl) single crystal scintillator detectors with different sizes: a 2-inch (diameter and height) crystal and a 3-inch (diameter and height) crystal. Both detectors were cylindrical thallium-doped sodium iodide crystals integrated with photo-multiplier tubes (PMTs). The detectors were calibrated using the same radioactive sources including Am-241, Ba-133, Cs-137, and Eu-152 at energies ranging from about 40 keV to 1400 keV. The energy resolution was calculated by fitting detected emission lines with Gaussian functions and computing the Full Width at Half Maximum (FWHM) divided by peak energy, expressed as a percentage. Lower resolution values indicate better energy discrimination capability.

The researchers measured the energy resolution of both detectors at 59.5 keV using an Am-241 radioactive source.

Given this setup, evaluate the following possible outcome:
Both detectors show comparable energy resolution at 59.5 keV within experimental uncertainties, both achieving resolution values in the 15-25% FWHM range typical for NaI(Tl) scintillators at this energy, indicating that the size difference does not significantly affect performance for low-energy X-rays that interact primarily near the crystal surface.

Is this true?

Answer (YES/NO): NO